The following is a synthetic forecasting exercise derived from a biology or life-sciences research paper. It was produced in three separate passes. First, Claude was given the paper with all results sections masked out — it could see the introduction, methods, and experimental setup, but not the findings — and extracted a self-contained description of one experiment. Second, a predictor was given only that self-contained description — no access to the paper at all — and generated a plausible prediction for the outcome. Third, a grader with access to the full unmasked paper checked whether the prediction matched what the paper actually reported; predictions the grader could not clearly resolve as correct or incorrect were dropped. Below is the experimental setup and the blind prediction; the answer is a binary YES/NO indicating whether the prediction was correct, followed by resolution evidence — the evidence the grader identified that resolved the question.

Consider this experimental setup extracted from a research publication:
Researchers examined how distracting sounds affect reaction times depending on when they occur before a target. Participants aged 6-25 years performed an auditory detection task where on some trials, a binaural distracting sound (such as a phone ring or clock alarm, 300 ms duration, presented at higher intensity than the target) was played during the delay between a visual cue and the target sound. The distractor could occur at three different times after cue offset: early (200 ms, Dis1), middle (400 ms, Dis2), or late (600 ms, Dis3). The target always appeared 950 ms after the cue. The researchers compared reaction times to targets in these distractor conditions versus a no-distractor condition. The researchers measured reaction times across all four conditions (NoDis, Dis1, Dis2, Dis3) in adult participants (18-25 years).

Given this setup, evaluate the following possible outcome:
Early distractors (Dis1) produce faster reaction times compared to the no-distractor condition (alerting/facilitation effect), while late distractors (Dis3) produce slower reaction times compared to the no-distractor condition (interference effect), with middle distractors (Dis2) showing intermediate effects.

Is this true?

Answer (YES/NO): NO